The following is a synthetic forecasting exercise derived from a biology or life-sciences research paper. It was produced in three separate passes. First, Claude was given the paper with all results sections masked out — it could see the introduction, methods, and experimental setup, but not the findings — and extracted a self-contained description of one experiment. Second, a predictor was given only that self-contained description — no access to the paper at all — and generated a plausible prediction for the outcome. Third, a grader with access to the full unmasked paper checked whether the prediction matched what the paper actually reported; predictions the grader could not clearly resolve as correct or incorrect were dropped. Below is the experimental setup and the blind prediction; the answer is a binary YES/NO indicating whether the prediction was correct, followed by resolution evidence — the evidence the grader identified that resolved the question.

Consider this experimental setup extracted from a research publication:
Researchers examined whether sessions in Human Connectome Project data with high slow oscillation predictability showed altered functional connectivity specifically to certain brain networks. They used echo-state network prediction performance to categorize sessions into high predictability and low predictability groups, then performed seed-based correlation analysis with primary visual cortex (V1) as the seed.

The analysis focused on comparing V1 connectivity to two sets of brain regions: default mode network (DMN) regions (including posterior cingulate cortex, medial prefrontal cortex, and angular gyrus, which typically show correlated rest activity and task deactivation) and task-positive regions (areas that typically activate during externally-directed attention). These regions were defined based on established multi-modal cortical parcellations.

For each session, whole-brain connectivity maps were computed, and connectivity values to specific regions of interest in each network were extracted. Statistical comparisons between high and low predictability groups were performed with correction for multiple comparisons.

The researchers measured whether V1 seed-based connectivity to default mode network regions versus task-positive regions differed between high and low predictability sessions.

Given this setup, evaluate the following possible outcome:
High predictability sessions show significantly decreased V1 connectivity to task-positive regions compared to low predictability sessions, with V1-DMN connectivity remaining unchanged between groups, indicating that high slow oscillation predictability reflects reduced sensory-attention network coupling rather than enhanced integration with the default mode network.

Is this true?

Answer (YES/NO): NO